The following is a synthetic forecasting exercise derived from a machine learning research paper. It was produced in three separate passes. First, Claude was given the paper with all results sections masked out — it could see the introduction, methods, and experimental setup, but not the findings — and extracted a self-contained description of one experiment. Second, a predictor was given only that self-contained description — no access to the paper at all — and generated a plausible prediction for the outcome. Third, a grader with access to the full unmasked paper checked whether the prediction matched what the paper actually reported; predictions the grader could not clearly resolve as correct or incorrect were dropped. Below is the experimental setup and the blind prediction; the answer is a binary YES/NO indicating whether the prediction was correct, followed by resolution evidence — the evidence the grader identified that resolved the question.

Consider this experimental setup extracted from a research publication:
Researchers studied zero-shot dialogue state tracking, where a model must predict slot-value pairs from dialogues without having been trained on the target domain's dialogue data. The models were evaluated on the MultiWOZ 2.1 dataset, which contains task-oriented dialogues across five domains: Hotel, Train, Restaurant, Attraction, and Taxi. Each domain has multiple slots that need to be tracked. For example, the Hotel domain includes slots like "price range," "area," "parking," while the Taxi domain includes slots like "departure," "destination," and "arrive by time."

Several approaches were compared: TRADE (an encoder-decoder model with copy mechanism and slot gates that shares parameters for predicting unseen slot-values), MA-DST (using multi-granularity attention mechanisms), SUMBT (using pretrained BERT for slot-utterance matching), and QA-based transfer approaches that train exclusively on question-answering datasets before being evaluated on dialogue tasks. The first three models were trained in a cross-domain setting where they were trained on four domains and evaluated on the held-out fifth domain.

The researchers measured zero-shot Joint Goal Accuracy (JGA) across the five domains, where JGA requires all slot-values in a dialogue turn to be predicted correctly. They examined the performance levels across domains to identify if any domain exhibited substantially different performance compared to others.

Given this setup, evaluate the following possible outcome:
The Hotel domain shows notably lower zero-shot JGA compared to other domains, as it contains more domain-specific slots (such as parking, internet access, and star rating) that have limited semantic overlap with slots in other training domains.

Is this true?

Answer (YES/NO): NO